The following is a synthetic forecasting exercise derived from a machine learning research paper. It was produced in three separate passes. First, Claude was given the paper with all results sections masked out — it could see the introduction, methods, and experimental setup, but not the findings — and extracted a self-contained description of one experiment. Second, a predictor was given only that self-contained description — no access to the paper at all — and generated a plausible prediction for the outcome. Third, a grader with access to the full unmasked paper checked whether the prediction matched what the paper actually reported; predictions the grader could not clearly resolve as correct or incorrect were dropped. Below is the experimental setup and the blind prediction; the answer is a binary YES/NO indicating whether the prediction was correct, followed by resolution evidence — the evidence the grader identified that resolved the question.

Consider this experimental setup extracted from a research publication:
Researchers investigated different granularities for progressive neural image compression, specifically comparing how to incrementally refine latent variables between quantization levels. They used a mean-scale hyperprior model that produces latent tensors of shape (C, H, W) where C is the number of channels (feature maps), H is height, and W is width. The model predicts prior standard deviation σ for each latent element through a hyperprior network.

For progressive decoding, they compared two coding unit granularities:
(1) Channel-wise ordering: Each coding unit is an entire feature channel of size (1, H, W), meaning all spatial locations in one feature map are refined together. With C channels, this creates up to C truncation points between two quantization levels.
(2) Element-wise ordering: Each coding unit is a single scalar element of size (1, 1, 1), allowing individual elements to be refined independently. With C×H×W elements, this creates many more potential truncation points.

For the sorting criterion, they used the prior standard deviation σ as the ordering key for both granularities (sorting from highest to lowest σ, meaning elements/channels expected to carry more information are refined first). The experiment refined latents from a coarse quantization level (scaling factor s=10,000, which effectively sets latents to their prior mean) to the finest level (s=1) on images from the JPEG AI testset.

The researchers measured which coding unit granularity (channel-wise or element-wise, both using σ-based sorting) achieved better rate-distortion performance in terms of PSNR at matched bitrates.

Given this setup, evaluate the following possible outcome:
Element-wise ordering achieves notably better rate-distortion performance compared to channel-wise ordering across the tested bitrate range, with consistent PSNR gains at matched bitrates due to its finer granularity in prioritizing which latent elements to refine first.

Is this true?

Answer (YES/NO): YES